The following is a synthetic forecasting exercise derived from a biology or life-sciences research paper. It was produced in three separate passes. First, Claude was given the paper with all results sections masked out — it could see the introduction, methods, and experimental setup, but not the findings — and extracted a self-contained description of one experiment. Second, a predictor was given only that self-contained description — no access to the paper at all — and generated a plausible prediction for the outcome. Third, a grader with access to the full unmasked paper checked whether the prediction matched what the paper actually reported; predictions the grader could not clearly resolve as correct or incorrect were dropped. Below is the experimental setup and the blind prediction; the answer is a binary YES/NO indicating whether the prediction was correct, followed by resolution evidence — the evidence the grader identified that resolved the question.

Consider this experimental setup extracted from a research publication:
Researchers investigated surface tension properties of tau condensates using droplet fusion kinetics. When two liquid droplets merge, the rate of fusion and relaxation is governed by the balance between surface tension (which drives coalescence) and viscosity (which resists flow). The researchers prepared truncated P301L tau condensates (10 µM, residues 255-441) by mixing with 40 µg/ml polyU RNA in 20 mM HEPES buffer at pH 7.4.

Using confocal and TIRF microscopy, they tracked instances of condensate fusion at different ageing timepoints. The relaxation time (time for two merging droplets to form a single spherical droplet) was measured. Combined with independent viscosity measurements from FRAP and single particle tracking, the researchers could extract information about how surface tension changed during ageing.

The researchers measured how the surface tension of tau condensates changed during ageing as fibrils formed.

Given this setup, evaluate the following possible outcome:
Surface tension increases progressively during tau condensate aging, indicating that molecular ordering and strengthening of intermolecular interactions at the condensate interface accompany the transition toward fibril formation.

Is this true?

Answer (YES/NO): NO